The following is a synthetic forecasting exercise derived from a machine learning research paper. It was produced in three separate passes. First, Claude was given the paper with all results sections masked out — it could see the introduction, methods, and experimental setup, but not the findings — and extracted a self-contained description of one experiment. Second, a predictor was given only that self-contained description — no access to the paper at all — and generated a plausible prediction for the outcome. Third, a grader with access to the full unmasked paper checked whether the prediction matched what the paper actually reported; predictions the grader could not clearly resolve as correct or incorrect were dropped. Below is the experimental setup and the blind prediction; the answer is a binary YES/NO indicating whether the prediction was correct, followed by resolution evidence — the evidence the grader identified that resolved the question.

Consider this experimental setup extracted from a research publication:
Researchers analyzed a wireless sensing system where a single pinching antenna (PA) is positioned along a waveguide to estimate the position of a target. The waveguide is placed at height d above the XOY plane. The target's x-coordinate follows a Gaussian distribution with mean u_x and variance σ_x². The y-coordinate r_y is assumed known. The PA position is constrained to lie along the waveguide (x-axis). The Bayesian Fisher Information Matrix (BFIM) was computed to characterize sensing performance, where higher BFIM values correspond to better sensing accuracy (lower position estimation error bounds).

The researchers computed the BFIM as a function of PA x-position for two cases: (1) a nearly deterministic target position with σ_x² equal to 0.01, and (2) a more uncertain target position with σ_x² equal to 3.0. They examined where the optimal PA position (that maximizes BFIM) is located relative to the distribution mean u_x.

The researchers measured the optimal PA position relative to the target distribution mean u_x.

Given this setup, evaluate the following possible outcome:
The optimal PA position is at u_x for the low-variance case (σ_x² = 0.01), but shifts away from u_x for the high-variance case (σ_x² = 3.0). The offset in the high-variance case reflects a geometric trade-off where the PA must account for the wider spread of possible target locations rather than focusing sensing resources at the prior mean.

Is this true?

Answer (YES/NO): NO